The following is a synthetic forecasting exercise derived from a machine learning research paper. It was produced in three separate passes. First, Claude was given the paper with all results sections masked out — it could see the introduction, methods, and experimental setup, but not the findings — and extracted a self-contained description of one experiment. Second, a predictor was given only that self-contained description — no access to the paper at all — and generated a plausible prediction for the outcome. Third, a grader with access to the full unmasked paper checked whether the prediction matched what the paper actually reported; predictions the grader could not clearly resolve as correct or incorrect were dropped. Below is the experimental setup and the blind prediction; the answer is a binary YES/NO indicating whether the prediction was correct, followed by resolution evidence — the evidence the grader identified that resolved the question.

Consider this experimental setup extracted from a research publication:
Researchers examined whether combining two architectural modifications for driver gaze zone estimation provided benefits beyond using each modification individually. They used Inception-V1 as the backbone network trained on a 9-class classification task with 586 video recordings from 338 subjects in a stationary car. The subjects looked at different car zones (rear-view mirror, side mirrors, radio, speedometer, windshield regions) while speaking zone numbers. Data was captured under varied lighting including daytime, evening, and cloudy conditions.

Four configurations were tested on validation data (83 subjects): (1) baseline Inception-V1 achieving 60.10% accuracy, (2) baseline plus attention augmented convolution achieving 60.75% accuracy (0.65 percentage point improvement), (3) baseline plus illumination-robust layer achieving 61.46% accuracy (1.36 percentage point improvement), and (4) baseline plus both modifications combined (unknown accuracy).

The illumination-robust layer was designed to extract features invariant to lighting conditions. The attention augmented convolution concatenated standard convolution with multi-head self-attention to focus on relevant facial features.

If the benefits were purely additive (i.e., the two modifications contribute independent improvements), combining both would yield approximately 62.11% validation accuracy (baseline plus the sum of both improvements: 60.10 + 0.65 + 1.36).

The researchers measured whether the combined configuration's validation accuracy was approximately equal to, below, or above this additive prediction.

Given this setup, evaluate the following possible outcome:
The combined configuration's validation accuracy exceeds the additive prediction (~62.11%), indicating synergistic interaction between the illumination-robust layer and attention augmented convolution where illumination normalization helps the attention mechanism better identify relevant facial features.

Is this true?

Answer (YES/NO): YES